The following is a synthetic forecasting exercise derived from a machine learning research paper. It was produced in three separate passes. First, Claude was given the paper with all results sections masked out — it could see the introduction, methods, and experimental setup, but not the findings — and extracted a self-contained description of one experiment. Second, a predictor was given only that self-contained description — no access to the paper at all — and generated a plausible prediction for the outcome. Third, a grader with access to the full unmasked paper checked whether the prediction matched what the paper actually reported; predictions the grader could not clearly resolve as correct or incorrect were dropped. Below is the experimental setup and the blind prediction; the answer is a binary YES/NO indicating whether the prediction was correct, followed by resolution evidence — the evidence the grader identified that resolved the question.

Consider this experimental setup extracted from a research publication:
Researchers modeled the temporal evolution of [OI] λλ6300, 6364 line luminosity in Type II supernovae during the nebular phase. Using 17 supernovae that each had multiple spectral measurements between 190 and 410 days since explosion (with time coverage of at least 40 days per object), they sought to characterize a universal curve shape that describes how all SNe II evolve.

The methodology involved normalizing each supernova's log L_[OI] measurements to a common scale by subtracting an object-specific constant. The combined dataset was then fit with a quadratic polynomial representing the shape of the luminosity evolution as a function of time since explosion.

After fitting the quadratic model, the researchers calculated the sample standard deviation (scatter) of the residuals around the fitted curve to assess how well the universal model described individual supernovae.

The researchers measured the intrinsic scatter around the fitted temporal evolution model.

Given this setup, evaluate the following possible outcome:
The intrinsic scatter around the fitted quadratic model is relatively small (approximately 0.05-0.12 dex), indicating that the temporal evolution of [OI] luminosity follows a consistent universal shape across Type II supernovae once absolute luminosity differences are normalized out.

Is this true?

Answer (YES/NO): YES